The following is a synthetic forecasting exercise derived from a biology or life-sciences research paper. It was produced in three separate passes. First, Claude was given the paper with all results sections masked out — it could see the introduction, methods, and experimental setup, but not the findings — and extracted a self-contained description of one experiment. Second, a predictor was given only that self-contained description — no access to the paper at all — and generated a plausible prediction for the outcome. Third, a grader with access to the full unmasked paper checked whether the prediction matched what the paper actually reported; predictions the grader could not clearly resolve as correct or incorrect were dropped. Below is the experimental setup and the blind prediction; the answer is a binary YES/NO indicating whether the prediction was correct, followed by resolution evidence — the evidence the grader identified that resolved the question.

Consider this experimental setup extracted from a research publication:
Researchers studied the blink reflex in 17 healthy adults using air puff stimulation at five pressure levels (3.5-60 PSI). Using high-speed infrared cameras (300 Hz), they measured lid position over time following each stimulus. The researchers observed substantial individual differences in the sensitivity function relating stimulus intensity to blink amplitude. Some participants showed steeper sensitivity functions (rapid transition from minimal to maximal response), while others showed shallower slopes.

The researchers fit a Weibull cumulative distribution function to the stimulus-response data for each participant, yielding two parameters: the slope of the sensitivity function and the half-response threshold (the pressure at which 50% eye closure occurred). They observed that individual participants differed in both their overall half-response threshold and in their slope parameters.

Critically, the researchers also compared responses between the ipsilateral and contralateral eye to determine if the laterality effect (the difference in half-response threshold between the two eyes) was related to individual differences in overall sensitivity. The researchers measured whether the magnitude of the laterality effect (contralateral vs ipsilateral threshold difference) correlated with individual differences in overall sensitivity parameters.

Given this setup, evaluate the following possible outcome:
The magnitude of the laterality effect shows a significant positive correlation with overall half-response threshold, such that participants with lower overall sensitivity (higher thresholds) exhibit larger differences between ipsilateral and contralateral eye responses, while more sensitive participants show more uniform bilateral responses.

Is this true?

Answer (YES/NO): NO